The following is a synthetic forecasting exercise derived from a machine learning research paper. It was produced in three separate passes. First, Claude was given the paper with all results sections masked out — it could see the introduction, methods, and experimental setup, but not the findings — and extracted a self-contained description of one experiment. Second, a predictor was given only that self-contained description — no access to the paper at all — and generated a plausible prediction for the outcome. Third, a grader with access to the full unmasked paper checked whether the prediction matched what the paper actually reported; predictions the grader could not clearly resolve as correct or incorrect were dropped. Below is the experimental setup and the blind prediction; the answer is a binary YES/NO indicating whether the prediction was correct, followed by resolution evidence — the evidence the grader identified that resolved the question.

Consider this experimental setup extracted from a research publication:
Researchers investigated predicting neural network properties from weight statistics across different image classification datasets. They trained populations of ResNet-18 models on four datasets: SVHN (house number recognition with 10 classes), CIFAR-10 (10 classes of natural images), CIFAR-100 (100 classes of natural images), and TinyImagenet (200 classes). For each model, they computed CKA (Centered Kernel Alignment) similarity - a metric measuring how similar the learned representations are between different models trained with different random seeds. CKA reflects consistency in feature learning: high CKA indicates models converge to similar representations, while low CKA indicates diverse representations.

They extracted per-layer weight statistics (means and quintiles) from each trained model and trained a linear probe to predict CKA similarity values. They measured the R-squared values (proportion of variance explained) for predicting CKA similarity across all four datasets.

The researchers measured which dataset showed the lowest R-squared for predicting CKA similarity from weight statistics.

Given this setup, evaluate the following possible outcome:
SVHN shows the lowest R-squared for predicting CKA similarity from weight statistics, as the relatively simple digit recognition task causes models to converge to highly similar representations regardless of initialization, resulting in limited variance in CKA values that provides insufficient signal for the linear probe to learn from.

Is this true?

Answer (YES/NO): NO